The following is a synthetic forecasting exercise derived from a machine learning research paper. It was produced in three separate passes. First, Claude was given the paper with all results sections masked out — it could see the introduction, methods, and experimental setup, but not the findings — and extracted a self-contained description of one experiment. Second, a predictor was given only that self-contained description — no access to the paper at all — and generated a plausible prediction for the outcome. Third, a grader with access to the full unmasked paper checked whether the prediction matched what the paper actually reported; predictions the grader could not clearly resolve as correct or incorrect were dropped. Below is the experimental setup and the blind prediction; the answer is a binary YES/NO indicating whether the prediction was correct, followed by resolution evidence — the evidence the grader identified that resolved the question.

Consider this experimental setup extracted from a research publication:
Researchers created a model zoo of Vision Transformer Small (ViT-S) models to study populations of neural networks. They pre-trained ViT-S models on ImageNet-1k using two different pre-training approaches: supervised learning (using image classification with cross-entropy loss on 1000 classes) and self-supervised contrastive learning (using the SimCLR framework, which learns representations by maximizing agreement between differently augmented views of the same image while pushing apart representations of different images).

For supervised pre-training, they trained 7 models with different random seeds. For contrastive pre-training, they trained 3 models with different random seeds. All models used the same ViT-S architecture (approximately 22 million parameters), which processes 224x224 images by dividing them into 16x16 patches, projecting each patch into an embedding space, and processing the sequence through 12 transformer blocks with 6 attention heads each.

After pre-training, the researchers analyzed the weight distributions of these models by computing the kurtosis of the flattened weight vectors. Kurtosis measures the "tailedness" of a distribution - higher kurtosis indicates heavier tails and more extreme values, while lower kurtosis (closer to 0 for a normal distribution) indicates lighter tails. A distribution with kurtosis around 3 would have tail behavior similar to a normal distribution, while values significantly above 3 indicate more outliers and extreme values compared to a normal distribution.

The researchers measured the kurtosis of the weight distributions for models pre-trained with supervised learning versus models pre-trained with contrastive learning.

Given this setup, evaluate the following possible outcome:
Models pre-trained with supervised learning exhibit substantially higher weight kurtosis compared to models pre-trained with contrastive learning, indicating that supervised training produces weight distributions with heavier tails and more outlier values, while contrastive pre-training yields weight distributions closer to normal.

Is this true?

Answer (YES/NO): NO